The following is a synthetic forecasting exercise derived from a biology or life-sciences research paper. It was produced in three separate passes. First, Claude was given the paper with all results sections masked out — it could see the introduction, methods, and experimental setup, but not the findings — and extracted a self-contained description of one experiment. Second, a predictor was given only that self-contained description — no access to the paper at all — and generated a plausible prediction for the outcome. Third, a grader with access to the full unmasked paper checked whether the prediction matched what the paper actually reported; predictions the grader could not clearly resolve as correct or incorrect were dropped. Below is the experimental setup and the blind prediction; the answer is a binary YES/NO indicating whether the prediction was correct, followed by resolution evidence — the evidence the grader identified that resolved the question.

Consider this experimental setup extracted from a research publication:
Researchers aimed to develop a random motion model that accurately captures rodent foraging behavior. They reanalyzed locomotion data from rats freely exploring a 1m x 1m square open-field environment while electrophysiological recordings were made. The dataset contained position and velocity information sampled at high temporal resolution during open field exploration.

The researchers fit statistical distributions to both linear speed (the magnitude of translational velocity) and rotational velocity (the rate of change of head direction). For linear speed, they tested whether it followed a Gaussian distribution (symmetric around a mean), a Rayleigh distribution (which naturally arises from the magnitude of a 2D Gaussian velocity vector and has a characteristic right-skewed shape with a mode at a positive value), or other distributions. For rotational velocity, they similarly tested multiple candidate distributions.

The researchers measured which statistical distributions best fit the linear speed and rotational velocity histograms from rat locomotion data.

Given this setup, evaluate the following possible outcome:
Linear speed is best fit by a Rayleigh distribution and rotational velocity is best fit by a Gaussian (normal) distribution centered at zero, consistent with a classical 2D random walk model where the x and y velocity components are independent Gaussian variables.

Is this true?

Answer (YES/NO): YES